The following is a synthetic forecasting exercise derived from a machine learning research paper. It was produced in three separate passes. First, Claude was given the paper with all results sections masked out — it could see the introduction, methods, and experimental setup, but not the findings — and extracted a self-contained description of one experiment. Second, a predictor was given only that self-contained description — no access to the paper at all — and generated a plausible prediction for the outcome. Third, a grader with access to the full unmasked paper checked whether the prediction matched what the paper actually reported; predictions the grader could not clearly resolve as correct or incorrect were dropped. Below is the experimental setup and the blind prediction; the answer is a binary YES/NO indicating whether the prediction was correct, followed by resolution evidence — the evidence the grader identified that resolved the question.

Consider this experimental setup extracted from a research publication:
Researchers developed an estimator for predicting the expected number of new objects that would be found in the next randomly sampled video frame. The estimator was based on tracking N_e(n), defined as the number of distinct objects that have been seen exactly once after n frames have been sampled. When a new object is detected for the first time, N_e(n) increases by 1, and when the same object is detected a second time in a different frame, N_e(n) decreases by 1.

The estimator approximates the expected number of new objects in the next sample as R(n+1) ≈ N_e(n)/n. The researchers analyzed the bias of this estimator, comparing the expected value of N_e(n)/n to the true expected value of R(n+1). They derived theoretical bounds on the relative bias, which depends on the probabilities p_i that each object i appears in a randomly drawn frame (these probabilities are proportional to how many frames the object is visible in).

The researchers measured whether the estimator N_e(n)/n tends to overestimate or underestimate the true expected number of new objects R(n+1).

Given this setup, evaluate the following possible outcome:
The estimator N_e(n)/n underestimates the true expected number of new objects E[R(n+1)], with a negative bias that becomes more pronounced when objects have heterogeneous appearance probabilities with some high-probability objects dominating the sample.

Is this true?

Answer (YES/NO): NO